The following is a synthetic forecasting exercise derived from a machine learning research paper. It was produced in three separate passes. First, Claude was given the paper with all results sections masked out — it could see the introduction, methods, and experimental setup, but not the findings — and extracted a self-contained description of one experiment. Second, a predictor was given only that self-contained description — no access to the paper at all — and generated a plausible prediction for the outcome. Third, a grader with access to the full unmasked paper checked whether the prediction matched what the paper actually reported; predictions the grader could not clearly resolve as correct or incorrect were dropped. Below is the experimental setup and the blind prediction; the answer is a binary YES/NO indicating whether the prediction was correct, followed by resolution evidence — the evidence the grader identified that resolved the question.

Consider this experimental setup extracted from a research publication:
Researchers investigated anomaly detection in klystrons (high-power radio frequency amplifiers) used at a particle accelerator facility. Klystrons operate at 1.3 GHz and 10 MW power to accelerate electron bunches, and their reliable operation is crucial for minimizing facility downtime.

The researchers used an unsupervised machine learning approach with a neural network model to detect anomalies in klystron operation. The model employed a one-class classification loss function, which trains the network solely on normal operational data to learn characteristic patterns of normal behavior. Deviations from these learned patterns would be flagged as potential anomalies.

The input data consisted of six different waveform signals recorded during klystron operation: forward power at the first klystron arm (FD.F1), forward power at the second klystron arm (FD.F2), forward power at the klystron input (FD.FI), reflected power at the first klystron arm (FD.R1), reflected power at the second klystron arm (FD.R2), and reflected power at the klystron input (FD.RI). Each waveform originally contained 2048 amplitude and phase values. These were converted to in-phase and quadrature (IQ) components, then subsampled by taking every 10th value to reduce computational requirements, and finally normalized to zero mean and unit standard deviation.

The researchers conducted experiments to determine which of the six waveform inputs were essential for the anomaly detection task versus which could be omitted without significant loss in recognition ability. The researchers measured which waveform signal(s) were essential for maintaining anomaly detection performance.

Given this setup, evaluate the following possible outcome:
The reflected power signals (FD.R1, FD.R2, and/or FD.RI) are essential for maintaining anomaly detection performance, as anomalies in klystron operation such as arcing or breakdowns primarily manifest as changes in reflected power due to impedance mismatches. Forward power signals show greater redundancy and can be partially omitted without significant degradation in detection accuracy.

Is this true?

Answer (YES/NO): NO